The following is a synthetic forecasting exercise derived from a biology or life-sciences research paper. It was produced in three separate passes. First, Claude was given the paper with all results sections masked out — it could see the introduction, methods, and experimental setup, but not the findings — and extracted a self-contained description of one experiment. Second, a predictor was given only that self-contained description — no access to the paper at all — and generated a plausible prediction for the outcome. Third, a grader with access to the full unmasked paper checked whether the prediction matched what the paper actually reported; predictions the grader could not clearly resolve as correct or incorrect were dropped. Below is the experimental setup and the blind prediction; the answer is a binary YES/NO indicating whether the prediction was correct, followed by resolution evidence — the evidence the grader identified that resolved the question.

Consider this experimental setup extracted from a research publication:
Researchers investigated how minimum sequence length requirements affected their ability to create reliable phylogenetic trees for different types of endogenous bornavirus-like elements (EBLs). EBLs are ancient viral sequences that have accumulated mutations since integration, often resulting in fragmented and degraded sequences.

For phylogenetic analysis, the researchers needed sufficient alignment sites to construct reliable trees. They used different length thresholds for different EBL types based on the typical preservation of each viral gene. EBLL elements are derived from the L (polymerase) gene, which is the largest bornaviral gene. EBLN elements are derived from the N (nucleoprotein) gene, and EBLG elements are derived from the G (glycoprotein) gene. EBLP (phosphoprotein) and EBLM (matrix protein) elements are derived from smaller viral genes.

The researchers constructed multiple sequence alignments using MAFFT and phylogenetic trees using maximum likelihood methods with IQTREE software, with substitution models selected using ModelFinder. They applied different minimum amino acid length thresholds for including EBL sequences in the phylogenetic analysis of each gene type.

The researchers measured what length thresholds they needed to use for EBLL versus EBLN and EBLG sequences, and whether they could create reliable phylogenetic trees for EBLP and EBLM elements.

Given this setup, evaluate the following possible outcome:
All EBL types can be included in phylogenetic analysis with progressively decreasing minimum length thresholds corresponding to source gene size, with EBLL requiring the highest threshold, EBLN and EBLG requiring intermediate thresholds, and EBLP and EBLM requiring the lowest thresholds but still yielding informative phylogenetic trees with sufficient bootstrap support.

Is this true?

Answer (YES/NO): NO